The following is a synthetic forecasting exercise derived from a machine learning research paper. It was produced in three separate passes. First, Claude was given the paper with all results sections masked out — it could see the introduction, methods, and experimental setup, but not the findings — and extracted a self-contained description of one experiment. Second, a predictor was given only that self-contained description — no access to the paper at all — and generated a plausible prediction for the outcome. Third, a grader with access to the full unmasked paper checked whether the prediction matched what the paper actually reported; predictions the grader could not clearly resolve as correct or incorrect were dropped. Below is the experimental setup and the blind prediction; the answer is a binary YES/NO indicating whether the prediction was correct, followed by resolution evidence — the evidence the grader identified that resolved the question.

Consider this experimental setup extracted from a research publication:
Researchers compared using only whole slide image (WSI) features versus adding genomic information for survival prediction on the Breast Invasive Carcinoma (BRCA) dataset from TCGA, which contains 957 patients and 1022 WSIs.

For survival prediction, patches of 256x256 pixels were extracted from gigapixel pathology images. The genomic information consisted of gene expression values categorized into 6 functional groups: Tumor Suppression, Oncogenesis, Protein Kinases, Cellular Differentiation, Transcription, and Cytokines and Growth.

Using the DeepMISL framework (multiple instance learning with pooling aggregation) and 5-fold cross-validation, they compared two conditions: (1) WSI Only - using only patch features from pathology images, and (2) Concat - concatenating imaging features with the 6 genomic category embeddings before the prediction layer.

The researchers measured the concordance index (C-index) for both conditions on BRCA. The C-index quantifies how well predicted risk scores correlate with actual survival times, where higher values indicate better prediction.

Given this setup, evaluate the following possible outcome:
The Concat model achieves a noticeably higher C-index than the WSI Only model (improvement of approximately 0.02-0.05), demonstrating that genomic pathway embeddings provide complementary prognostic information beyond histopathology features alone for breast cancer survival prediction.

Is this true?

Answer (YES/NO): NO